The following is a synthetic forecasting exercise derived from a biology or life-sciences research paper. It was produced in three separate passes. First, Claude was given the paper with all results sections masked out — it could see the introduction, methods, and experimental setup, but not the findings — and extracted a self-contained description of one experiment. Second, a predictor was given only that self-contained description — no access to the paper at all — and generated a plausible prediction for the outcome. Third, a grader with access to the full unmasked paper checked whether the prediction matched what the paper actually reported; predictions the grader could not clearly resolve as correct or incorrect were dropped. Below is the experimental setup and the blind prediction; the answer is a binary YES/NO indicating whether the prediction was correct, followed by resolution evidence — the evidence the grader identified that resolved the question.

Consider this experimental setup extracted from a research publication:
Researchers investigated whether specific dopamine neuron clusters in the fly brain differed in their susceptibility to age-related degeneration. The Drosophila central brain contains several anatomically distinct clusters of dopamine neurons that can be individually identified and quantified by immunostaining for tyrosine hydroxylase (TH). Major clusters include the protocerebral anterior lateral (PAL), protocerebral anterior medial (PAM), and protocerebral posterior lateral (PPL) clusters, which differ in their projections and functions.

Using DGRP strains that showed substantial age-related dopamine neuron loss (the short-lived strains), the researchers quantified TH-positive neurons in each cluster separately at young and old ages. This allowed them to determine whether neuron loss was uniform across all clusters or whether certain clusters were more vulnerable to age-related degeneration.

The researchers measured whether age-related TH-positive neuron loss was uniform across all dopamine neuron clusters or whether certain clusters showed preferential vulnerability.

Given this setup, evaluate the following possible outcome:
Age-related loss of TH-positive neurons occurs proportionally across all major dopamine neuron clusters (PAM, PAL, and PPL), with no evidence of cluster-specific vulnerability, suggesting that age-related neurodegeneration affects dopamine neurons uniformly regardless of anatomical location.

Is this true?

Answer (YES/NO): NO